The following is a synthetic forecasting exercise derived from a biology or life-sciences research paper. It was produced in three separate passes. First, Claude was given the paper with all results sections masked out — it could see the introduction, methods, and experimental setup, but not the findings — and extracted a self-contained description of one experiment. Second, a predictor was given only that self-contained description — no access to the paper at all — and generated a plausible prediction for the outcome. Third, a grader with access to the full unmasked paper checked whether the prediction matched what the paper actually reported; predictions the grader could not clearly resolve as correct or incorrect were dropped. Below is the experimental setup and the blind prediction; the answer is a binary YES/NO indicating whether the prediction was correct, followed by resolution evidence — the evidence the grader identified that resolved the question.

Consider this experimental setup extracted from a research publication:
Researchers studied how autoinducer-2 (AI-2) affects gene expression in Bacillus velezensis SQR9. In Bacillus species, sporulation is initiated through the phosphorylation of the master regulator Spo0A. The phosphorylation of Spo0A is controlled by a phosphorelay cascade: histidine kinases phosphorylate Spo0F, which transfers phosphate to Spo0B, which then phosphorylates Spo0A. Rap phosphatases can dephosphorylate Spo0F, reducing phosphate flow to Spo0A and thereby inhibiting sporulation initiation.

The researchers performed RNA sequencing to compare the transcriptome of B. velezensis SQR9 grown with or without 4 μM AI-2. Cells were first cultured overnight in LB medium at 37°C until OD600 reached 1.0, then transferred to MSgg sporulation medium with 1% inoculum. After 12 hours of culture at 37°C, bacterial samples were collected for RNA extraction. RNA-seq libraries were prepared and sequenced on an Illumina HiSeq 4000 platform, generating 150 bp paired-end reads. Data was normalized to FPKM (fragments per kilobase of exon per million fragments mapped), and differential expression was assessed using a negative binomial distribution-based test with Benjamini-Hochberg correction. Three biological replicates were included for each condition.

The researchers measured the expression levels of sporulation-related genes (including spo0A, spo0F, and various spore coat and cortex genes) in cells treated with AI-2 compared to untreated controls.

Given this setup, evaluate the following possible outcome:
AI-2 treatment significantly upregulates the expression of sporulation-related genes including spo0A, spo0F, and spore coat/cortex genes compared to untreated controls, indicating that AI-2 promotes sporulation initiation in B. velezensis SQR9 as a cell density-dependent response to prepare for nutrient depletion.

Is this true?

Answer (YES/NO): NO